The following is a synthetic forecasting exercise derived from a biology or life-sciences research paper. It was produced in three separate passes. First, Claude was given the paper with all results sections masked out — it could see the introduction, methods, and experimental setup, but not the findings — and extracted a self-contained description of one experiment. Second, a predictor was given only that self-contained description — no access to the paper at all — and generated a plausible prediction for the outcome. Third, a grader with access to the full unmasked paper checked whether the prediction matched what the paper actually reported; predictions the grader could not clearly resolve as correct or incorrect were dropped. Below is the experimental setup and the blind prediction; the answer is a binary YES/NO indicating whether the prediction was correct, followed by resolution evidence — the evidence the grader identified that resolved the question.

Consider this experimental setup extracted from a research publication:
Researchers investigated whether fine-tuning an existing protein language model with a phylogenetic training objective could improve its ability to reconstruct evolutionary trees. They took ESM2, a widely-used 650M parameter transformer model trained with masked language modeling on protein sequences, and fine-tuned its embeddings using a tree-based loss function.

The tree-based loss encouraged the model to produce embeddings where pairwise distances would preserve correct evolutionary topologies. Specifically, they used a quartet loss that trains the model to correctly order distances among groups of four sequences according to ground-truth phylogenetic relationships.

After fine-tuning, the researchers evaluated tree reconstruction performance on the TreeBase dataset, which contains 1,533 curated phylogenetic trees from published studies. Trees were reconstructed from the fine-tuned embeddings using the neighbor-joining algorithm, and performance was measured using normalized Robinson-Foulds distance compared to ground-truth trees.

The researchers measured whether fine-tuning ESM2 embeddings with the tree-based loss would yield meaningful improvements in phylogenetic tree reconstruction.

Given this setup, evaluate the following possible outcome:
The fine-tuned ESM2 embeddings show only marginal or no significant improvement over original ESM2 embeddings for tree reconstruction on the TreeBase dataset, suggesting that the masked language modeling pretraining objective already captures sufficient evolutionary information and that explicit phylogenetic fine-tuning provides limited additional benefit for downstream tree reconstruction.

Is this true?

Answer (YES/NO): NO